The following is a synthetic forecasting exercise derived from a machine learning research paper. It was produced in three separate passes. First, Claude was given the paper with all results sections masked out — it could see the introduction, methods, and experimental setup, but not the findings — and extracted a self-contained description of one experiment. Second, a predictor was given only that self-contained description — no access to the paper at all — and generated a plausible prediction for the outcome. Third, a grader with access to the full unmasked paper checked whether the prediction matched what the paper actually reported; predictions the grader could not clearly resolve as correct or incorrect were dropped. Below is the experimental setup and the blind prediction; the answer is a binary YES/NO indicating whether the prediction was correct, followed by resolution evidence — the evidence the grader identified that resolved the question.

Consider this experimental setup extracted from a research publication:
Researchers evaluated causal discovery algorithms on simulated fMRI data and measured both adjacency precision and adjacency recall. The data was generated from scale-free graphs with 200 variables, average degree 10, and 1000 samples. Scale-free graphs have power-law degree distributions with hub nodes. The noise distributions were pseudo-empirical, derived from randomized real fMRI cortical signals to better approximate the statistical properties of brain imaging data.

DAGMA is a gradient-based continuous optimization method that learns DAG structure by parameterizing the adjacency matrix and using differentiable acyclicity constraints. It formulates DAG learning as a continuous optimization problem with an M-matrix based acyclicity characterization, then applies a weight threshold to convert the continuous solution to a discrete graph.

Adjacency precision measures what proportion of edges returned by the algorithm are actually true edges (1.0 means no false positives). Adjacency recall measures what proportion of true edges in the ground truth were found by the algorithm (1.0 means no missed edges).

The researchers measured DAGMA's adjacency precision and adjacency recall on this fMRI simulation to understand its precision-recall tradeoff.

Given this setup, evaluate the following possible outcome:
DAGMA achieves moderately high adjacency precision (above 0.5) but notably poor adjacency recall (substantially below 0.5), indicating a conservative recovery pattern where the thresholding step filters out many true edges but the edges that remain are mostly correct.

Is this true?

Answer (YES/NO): NO